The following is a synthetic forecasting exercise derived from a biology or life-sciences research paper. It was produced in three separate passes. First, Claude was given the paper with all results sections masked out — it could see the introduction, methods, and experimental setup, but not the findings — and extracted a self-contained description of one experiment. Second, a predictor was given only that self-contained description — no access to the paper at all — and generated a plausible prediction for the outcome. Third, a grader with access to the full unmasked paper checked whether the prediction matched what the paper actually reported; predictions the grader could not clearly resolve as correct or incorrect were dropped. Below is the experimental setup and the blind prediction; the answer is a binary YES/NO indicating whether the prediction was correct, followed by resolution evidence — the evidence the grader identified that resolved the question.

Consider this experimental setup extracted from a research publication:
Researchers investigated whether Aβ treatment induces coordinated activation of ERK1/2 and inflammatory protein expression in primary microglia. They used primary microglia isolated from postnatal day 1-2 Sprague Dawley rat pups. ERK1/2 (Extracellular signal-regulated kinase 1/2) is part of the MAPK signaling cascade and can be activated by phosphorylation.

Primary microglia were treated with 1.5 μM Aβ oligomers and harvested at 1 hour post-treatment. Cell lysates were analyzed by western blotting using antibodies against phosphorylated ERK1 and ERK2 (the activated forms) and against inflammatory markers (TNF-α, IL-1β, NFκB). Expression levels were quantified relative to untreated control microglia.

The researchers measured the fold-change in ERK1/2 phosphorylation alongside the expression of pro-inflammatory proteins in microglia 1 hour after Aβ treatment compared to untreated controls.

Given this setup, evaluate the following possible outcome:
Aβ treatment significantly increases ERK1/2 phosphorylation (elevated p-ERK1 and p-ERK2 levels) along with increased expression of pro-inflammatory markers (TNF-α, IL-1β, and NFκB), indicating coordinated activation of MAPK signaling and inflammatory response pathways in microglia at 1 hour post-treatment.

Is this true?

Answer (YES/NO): YES